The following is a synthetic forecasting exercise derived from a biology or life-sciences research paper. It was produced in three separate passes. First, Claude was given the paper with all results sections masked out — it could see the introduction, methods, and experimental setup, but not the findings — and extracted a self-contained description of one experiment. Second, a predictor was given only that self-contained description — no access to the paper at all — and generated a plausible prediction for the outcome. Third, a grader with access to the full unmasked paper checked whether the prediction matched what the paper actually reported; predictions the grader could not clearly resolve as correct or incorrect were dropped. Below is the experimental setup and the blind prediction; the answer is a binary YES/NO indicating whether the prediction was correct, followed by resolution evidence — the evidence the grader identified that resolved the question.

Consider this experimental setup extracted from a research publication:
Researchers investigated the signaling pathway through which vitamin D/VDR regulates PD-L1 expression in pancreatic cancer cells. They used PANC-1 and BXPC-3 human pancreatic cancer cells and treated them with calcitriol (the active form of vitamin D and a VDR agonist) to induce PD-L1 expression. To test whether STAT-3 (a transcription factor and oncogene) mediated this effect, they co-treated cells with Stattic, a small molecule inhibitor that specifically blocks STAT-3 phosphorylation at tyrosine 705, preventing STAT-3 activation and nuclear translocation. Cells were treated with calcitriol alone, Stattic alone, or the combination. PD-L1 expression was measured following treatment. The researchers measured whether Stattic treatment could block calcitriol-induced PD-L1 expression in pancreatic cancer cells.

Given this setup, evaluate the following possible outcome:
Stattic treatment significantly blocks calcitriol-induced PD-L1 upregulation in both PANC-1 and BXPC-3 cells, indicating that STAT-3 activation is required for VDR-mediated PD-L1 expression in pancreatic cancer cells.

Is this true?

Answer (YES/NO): YES